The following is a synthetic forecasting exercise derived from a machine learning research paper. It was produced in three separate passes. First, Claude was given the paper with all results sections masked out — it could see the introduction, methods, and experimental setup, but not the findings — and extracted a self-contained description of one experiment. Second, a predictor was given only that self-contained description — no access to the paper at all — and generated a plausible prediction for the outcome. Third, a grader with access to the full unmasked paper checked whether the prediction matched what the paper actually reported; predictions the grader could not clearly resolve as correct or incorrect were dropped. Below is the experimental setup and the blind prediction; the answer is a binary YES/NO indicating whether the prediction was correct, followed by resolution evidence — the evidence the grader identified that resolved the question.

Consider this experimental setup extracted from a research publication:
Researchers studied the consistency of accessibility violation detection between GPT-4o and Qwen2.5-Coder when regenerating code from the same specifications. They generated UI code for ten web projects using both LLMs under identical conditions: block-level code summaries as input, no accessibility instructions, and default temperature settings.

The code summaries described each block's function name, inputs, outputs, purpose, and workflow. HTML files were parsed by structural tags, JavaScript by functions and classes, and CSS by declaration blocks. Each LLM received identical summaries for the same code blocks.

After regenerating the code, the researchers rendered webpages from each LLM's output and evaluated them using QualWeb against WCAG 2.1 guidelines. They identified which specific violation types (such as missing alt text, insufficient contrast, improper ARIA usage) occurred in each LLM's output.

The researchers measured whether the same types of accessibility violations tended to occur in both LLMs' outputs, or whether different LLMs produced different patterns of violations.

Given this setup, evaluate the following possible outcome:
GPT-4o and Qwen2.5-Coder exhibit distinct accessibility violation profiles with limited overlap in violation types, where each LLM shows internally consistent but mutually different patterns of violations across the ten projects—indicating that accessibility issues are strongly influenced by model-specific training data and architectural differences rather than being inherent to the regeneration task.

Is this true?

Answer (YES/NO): NO